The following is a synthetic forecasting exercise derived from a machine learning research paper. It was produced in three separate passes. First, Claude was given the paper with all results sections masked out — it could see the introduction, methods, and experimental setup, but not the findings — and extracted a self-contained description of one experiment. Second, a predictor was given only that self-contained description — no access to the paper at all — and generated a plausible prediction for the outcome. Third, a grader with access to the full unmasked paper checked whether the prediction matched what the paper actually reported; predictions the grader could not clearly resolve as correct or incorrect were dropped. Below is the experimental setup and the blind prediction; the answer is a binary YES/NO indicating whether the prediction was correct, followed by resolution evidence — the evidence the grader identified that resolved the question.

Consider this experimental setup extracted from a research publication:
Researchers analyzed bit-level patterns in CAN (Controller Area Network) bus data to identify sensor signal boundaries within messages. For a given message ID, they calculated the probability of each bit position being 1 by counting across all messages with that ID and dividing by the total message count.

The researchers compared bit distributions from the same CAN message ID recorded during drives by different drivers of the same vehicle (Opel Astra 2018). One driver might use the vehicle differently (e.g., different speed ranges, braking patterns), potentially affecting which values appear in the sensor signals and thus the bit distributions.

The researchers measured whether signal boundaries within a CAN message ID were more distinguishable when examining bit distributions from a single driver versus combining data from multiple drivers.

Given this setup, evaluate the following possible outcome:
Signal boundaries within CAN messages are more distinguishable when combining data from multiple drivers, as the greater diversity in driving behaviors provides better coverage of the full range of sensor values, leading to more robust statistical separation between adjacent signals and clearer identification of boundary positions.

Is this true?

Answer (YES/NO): YES